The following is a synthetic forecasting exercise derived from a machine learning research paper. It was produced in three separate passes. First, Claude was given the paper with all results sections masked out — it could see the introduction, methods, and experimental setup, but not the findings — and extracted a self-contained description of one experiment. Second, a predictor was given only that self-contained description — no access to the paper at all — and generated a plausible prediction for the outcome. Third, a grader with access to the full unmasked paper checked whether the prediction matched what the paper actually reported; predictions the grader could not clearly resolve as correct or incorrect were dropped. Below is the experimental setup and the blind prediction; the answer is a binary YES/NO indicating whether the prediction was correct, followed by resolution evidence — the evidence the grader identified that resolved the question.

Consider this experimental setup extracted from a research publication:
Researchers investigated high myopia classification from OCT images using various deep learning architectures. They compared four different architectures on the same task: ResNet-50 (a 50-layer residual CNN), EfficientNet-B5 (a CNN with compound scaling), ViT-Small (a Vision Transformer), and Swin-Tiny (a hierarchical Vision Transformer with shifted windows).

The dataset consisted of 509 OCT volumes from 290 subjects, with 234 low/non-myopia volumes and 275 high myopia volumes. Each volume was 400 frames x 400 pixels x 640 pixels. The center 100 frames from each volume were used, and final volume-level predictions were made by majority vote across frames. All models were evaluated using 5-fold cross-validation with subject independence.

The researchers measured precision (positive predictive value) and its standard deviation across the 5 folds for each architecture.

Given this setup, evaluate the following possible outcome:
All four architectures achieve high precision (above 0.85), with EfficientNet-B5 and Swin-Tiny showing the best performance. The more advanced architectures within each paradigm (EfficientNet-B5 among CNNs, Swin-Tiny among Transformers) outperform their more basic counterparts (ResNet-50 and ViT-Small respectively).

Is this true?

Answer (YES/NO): NO